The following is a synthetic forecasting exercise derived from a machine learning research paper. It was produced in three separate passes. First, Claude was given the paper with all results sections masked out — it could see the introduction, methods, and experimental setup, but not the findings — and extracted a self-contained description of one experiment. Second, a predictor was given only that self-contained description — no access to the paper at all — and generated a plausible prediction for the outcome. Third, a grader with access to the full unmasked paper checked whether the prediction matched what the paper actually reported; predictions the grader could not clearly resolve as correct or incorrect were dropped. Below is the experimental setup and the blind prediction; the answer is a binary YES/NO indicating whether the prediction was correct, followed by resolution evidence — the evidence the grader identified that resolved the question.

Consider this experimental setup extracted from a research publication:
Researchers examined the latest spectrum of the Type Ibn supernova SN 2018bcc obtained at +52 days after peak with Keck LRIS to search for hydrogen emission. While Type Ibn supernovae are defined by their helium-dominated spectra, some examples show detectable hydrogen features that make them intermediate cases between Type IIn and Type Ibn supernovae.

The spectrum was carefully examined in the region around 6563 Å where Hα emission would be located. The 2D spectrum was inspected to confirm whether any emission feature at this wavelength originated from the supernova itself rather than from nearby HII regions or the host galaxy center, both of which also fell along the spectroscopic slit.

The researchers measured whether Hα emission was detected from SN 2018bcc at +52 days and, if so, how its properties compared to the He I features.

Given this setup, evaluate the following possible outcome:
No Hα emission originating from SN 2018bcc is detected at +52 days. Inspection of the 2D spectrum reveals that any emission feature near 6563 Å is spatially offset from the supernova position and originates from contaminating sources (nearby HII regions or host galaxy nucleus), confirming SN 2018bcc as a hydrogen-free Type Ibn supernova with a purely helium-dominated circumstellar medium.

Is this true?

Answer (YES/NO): NO